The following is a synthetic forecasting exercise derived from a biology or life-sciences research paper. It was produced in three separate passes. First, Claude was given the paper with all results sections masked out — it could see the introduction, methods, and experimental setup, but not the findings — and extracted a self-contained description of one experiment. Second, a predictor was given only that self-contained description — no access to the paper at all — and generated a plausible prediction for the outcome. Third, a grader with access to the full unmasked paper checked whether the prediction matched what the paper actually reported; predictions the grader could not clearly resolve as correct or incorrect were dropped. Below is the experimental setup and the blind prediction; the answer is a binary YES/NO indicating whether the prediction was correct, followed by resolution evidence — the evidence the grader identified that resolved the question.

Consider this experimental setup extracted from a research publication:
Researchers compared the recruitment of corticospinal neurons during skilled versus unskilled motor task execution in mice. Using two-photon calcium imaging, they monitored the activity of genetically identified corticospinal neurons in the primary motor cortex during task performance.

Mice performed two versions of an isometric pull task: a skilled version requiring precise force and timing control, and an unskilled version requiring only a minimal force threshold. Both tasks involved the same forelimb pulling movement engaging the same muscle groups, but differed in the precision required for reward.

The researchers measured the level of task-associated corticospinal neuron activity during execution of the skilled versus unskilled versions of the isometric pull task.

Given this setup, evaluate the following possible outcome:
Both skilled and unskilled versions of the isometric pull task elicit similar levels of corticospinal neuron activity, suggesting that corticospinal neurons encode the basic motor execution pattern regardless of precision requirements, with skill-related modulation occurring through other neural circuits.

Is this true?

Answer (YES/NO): NO